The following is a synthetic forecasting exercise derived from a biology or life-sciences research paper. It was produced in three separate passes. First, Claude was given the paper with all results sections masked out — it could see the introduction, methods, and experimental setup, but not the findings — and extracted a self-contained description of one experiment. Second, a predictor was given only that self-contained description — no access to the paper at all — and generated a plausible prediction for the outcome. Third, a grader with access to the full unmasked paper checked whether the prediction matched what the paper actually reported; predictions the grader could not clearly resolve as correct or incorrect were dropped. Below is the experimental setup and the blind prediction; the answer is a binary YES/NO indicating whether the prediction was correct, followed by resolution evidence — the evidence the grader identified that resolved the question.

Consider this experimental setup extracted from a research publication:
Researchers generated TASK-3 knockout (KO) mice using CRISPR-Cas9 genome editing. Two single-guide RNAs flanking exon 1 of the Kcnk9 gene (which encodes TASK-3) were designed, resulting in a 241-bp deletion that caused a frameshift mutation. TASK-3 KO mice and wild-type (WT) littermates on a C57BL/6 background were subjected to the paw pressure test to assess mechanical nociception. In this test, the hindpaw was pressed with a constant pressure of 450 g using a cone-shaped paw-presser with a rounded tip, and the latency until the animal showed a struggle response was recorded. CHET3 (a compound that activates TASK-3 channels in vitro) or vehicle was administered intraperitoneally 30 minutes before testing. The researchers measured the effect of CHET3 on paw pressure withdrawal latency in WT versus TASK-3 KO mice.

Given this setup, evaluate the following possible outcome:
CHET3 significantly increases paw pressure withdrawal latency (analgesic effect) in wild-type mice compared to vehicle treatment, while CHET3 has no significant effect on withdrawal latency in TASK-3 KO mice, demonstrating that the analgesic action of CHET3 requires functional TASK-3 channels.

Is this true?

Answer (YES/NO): YES